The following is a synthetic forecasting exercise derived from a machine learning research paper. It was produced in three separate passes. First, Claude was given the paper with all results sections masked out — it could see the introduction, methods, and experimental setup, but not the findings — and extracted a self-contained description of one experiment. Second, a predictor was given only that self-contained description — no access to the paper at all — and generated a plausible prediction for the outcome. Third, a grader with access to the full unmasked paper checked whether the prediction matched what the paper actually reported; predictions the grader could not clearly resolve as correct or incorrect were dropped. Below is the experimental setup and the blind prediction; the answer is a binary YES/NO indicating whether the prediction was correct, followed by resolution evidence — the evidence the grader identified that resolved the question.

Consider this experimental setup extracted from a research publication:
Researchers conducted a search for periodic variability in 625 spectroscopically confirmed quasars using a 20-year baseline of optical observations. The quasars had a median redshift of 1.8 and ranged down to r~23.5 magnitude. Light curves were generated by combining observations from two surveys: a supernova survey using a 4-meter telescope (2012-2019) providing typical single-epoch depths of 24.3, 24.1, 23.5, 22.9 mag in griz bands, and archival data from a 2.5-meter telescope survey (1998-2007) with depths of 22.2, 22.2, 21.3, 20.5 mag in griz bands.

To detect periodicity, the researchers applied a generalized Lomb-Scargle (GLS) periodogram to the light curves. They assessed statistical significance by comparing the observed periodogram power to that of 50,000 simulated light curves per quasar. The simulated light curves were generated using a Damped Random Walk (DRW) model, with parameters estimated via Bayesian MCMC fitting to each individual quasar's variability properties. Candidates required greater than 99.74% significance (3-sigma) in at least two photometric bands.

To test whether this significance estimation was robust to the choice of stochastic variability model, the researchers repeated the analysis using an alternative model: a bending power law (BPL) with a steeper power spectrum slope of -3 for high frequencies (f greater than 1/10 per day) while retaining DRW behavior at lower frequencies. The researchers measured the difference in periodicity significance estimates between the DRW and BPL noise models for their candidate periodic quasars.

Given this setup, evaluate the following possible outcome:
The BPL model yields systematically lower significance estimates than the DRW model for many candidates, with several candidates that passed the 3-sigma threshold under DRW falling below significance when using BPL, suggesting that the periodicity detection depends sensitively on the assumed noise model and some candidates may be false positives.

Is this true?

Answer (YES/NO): NO